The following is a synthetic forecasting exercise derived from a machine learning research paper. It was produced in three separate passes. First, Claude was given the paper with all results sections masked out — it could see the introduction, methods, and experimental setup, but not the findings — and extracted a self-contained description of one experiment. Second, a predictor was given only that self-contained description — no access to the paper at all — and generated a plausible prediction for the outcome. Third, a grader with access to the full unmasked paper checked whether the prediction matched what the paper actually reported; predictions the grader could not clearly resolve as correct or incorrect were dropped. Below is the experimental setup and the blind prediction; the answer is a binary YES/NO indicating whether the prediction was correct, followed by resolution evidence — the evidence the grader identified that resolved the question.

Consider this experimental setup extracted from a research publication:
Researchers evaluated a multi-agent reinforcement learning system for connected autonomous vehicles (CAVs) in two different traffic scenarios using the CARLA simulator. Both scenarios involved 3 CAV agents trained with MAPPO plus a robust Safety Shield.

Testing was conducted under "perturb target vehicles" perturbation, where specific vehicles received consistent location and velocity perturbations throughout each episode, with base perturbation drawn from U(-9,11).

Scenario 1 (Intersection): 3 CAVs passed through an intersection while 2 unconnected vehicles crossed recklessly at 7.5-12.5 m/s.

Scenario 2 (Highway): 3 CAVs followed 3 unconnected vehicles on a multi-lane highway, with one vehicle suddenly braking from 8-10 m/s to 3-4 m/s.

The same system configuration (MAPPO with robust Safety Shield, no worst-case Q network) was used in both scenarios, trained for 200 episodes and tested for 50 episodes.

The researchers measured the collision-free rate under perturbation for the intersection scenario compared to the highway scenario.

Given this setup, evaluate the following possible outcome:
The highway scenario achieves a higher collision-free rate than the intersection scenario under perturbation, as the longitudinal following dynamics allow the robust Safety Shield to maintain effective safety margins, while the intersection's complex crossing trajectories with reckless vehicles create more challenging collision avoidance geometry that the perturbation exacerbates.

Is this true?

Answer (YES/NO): YES